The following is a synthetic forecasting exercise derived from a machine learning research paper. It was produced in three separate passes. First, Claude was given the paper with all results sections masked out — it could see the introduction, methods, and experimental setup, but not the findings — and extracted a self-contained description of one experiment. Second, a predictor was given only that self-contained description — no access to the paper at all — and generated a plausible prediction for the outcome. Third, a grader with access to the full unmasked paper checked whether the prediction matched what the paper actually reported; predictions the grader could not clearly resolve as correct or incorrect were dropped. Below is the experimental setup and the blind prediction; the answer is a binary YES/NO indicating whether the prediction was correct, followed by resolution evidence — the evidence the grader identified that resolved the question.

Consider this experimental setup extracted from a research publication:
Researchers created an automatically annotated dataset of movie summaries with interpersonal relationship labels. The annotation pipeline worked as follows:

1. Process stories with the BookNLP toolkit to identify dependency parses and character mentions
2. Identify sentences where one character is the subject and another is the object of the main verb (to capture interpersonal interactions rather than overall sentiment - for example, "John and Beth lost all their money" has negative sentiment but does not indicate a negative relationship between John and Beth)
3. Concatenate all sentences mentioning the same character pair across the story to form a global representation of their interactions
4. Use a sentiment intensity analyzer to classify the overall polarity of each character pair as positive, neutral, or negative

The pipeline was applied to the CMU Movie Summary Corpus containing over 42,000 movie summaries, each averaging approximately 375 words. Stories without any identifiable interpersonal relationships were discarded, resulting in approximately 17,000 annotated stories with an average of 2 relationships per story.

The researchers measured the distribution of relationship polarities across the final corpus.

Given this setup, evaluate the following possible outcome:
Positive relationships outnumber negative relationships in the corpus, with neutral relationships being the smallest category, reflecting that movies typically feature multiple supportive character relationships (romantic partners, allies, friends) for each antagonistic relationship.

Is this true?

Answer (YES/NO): NO